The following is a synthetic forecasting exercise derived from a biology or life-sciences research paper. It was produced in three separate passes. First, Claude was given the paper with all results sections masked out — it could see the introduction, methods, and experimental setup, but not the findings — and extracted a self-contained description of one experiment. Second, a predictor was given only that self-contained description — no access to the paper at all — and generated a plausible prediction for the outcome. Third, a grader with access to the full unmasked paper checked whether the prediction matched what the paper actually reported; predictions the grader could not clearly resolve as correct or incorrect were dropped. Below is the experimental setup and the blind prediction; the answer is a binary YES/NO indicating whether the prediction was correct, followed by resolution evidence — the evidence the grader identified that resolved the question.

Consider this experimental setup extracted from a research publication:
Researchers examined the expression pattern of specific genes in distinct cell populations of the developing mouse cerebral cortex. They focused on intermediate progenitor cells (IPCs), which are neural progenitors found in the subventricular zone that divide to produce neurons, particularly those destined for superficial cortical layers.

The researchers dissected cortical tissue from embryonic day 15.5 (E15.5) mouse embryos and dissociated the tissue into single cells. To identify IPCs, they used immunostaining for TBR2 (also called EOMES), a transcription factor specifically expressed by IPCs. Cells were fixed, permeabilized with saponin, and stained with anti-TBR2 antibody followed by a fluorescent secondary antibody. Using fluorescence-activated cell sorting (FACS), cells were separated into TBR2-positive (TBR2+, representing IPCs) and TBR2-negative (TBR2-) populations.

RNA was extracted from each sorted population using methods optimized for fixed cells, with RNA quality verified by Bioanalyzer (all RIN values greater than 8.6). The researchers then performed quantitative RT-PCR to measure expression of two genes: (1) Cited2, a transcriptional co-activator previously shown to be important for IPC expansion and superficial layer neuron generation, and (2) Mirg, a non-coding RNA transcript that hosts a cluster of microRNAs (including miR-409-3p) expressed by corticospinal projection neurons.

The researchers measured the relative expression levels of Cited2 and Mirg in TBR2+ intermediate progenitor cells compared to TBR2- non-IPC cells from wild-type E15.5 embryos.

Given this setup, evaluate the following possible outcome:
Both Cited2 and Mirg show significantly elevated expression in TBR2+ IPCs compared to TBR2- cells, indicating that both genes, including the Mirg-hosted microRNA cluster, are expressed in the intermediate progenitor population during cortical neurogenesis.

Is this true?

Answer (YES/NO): NO